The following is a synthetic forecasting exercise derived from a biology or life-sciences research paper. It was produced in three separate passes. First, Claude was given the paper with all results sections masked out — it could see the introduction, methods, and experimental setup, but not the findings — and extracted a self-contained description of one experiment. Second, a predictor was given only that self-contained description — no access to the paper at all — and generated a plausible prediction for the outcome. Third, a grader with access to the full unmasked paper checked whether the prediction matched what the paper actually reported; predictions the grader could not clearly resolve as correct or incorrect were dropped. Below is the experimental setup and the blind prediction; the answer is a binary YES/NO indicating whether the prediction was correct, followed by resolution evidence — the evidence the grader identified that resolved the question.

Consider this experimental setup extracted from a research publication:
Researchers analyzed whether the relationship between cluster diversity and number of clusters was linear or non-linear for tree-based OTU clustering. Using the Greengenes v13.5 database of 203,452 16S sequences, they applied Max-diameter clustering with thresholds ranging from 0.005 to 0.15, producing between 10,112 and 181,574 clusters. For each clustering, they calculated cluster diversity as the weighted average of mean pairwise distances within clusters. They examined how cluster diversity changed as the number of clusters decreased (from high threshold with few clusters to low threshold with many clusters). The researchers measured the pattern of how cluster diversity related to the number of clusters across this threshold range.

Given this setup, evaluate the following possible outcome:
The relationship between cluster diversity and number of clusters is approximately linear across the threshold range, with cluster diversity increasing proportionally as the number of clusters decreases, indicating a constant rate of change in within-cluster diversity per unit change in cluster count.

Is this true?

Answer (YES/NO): NO